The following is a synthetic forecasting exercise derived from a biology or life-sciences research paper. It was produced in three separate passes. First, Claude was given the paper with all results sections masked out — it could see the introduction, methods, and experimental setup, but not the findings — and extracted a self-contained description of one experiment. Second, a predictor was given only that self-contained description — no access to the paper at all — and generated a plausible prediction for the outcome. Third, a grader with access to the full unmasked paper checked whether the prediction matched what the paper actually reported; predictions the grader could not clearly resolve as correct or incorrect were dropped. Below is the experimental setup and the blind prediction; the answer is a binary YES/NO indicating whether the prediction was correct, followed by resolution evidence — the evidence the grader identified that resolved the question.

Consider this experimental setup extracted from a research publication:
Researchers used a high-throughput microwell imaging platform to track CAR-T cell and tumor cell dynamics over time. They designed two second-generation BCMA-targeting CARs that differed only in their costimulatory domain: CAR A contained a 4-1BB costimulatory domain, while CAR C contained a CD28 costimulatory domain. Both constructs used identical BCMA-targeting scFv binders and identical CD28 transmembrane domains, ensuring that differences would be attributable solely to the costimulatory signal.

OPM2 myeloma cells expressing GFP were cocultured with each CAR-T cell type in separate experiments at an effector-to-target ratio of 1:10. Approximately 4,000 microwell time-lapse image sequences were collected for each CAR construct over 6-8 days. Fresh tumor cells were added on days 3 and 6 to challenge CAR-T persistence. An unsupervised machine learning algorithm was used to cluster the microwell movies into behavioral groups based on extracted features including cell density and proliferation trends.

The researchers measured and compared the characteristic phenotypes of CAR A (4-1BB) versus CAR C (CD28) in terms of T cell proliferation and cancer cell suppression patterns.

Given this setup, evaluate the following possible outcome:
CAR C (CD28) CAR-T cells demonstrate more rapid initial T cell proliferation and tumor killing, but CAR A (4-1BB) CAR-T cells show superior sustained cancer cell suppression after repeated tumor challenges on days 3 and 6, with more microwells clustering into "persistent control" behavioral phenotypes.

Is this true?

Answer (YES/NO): NO